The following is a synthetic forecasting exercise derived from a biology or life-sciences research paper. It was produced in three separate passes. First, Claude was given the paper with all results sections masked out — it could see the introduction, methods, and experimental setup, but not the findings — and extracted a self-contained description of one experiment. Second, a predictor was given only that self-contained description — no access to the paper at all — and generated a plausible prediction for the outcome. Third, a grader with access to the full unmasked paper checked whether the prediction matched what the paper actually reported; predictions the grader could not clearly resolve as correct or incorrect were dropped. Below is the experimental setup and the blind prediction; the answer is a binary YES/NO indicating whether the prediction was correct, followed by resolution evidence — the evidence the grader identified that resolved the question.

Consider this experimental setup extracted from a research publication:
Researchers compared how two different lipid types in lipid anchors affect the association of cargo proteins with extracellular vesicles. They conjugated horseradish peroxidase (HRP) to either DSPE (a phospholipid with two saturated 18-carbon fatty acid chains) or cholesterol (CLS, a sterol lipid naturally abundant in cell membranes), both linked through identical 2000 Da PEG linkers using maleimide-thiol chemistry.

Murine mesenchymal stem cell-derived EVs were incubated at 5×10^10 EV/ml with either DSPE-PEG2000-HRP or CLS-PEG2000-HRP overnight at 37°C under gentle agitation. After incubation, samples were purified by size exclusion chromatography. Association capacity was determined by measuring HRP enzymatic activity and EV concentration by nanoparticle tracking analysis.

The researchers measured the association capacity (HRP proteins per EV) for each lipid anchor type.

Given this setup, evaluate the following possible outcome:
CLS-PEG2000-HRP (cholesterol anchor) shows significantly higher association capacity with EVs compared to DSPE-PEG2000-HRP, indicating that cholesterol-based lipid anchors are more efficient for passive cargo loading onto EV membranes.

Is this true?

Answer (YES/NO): YES